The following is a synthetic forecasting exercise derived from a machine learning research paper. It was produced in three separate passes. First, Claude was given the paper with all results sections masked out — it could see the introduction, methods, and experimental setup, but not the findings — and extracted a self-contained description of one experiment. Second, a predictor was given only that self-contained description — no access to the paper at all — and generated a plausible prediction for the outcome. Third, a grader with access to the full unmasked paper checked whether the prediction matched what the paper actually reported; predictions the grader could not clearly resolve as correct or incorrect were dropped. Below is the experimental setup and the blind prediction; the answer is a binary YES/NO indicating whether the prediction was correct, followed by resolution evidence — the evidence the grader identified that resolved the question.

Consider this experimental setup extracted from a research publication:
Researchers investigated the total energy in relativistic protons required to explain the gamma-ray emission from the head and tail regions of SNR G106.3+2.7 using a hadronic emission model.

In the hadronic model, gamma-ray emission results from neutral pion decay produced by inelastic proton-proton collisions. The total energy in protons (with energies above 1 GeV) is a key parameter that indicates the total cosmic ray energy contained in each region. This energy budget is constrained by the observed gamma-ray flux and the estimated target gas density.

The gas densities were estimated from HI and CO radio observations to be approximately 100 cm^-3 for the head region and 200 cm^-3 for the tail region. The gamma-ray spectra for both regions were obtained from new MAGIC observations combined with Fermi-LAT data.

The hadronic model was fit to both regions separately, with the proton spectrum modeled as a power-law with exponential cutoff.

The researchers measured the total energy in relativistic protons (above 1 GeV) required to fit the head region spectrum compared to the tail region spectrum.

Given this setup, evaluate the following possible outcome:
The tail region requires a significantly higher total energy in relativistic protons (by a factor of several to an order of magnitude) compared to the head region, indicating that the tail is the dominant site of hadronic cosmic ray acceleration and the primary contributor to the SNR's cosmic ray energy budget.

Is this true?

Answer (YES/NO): NO